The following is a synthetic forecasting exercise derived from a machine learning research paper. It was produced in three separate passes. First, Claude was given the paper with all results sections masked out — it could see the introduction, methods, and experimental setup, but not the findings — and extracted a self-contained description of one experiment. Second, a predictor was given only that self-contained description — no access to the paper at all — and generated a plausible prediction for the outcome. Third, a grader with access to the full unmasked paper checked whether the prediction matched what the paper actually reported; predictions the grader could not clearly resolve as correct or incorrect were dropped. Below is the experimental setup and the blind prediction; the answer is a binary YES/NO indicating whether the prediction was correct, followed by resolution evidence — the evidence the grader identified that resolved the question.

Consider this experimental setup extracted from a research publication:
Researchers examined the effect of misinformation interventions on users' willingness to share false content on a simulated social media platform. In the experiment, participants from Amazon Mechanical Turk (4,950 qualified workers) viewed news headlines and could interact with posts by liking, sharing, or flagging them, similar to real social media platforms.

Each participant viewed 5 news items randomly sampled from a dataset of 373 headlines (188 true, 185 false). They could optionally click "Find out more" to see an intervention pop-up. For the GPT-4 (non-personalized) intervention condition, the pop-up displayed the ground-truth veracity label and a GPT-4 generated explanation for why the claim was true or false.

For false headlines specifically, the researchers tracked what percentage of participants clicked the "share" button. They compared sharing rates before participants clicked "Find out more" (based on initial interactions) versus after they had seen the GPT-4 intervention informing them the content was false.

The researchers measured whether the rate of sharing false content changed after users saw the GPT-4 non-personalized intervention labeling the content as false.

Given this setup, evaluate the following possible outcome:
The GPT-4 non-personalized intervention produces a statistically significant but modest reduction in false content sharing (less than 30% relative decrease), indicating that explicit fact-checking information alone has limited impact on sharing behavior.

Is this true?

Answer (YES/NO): NO